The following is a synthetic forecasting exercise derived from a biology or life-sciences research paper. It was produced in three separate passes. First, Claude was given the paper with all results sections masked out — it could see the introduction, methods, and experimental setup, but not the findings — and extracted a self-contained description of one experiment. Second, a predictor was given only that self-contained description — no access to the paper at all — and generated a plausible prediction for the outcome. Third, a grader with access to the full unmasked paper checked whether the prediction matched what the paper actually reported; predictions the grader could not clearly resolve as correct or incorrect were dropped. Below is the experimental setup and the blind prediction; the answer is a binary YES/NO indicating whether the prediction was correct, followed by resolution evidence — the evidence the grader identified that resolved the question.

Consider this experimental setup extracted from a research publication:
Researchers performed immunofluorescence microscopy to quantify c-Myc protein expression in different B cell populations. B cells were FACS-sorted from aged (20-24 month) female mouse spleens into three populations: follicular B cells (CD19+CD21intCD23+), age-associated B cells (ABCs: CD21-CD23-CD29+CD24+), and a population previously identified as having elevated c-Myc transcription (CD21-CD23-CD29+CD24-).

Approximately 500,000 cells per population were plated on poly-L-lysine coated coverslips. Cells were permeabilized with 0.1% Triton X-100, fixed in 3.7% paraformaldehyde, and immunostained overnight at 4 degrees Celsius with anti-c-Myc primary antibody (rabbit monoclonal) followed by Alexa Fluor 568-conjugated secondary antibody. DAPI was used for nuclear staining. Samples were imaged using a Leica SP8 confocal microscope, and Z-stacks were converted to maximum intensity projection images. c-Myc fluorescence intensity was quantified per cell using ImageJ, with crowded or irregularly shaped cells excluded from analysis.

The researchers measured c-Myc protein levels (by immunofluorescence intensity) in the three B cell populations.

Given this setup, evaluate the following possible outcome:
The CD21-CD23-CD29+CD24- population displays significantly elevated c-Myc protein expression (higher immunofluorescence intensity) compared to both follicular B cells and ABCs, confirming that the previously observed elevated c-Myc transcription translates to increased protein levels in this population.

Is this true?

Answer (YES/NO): NO